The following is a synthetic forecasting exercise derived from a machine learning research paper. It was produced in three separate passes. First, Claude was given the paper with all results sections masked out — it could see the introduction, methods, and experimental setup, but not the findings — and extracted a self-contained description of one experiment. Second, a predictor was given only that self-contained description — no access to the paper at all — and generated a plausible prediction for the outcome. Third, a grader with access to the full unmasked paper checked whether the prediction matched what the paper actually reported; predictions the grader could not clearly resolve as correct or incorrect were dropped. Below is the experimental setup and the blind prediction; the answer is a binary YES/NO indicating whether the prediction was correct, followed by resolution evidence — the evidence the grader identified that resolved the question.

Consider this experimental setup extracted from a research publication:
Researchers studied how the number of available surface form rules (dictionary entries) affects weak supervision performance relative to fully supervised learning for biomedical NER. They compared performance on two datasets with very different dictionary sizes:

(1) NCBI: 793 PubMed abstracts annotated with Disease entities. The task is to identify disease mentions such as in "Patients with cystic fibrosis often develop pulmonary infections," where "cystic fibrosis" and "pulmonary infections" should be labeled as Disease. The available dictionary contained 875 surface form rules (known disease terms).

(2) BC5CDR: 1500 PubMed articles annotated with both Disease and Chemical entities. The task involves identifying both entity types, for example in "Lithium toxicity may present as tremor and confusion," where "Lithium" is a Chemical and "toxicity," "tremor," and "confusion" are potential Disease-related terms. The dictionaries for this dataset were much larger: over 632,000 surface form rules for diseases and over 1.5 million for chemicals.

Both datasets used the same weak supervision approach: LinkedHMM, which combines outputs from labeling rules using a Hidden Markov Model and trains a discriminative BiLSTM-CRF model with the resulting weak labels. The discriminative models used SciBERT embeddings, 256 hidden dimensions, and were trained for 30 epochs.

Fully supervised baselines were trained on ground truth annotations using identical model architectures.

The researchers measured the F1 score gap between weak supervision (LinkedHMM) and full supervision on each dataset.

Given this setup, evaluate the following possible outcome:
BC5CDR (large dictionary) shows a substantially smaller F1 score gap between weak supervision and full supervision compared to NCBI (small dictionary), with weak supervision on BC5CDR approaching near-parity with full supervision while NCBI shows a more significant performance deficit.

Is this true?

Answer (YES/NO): YES